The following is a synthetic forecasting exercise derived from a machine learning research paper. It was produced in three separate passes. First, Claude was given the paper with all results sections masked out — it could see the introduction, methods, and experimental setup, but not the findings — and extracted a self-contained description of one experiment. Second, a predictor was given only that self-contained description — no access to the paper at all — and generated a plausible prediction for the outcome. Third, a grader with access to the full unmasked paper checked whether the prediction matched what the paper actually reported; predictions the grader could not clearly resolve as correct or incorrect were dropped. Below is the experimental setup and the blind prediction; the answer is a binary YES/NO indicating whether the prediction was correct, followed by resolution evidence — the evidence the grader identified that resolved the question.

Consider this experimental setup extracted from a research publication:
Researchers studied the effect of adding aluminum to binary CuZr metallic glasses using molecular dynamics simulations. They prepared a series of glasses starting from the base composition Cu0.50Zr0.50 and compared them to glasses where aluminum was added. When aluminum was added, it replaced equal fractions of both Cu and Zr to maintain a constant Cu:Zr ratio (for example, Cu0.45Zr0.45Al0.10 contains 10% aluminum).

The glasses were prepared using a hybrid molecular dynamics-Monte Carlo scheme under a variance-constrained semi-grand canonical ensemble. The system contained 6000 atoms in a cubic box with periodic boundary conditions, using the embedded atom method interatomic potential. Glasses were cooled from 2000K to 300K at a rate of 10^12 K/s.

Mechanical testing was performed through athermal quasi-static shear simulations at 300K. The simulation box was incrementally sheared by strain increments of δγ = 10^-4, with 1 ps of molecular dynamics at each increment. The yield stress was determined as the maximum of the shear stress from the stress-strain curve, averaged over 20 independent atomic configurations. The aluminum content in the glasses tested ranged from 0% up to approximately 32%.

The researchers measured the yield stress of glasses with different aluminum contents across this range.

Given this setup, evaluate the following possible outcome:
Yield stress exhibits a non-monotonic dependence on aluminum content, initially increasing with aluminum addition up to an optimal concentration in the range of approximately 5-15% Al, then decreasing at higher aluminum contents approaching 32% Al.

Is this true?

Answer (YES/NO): YES